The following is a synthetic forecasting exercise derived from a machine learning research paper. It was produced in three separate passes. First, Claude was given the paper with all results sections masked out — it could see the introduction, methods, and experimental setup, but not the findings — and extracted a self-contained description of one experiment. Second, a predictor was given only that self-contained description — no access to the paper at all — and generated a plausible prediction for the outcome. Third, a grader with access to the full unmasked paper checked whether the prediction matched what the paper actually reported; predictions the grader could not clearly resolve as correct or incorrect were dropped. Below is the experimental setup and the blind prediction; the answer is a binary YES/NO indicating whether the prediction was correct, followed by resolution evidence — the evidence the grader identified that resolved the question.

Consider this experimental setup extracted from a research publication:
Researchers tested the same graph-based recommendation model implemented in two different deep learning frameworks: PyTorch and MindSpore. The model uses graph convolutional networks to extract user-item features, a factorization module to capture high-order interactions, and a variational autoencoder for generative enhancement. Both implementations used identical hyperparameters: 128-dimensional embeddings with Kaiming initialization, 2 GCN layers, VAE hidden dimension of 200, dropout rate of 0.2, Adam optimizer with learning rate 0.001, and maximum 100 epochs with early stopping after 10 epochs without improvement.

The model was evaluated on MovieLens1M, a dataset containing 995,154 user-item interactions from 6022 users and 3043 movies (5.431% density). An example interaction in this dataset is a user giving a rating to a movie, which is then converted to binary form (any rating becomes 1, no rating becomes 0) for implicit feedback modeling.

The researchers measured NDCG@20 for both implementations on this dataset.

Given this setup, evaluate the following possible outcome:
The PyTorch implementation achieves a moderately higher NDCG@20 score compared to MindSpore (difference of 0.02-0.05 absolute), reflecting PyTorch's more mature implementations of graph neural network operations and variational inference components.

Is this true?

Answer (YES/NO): NO